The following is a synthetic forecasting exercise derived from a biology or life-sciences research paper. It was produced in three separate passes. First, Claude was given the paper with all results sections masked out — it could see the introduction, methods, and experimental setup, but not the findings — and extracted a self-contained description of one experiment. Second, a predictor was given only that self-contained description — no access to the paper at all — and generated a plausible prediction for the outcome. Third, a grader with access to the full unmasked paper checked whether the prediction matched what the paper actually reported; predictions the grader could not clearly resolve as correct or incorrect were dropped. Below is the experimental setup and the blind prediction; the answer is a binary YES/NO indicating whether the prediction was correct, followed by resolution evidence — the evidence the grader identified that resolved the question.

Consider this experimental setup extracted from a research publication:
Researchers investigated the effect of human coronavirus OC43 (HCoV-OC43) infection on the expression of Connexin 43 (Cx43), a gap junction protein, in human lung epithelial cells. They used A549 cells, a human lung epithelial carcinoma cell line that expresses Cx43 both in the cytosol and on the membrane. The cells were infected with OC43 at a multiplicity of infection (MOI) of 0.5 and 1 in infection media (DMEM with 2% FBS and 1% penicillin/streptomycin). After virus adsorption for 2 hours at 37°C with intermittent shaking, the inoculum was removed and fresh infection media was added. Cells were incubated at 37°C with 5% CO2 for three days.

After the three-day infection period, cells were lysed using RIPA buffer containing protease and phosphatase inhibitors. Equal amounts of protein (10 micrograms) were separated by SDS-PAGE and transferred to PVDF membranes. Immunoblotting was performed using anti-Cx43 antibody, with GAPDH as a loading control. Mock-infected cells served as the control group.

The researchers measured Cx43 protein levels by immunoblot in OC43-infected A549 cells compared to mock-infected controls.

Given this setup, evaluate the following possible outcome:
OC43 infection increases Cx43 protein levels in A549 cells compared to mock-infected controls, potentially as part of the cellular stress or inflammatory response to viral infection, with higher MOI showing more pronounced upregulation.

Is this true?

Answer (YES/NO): NO